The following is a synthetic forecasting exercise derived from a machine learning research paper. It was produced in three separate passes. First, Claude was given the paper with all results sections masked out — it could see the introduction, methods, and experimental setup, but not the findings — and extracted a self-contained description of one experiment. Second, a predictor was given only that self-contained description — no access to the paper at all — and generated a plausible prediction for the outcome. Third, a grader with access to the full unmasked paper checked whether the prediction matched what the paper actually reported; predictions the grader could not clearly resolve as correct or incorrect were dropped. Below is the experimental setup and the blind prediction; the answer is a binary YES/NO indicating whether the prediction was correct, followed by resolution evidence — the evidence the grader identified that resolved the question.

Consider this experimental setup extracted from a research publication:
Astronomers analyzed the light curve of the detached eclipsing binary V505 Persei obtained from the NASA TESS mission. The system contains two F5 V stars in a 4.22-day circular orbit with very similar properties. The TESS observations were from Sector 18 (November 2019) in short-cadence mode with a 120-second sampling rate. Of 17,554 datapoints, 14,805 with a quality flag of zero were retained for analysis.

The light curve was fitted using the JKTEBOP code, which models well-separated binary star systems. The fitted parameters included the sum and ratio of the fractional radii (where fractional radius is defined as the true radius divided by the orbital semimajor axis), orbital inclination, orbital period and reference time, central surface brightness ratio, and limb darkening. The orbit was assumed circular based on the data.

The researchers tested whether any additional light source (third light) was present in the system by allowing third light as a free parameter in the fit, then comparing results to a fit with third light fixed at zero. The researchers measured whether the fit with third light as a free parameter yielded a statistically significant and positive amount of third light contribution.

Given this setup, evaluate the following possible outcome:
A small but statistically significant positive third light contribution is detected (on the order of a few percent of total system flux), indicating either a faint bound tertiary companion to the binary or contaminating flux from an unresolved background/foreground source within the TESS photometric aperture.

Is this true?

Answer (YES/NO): NO